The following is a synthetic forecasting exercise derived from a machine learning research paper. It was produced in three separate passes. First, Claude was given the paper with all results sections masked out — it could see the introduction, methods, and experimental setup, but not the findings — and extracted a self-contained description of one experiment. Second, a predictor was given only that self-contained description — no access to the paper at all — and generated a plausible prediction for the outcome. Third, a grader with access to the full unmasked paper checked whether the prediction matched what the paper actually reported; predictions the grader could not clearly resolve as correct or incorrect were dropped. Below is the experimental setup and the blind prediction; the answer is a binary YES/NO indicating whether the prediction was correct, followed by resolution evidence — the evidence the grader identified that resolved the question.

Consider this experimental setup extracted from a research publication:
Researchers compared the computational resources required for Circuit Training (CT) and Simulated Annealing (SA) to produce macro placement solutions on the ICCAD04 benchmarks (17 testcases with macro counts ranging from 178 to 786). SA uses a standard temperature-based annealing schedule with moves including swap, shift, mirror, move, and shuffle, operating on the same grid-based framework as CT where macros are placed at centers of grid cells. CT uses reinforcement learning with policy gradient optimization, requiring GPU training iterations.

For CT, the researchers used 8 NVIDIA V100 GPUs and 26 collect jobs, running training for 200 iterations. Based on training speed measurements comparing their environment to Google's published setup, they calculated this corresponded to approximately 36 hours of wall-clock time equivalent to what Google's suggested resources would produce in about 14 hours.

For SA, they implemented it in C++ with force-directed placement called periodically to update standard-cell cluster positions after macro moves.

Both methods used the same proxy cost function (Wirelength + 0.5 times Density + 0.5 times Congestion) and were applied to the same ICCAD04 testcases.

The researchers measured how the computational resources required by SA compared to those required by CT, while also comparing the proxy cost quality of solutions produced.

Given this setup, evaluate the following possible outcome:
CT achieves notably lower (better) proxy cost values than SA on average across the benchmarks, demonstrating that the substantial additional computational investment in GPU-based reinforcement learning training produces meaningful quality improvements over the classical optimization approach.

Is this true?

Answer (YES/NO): NO